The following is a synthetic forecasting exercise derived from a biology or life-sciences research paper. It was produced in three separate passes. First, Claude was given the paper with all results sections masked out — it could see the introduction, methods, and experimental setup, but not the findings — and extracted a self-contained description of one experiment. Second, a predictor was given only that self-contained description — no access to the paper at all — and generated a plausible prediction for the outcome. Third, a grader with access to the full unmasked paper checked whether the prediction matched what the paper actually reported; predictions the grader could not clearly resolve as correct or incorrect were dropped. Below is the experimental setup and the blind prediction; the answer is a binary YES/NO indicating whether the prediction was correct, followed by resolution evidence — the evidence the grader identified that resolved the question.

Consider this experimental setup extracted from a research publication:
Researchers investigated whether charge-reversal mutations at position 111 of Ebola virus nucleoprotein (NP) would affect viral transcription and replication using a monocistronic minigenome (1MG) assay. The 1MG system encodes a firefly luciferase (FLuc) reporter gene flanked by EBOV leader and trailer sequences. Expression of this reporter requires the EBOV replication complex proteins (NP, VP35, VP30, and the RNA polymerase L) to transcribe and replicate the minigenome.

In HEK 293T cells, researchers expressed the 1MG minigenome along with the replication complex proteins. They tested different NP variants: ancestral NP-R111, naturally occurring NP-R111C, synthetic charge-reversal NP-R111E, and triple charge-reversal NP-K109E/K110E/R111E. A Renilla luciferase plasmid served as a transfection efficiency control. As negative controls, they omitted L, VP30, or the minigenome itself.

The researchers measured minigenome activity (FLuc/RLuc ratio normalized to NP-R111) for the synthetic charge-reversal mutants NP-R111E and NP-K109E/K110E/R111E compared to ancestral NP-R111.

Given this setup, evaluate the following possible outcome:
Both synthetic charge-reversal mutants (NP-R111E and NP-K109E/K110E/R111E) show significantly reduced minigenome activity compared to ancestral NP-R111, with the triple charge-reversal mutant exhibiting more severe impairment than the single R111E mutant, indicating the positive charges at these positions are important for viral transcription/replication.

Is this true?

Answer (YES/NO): NO